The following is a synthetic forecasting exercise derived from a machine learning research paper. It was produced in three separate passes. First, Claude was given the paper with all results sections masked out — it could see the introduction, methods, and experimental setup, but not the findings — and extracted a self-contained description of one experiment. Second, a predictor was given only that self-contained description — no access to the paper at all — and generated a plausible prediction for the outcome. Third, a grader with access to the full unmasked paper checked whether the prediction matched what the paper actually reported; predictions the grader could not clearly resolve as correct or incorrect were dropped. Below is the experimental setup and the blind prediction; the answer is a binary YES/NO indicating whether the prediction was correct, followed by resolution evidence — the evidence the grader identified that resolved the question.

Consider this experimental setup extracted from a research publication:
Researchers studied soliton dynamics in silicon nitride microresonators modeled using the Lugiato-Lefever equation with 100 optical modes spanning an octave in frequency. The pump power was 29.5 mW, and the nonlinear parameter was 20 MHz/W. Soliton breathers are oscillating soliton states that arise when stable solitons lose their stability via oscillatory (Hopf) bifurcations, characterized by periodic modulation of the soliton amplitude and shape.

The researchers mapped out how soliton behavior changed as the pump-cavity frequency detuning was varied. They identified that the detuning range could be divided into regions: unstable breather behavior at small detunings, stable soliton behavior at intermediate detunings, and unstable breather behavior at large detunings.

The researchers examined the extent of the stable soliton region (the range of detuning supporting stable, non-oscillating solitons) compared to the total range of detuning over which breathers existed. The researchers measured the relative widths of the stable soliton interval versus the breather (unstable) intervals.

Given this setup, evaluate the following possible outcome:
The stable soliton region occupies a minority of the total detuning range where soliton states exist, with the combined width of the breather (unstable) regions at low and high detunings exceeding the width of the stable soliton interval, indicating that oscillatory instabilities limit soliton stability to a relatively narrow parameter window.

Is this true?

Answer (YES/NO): YES